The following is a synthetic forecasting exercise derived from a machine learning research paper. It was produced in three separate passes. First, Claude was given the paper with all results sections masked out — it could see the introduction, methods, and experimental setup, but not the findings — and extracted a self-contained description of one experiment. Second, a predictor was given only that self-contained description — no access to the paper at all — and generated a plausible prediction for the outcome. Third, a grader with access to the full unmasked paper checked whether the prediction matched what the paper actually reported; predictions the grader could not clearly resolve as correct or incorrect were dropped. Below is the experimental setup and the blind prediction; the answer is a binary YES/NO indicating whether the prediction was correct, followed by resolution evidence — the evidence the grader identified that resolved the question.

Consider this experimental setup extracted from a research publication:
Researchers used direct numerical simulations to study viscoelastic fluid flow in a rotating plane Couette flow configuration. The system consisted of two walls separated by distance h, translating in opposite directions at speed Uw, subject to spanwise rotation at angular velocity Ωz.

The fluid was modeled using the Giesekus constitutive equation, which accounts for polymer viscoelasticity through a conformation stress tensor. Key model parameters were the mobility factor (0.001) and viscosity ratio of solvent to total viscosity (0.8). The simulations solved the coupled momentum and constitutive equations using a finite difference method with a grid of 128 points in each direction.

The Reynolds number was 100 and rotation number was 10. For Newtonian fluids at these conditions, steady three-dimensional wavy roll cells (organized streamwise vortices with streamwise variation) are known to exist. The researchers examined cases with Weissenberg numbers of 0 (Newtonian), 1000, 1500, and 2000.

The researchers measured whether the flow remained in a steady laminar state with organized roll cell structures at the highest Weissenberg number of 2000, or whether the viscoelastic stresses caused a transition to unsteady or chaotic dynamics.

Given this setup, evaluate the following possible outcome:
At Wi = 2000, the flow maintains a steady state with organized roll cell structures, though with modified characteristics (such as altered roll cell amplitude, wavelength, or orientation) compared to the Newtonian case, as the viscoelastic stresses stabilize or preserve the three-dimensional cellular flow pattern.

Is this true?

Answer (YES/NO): NO